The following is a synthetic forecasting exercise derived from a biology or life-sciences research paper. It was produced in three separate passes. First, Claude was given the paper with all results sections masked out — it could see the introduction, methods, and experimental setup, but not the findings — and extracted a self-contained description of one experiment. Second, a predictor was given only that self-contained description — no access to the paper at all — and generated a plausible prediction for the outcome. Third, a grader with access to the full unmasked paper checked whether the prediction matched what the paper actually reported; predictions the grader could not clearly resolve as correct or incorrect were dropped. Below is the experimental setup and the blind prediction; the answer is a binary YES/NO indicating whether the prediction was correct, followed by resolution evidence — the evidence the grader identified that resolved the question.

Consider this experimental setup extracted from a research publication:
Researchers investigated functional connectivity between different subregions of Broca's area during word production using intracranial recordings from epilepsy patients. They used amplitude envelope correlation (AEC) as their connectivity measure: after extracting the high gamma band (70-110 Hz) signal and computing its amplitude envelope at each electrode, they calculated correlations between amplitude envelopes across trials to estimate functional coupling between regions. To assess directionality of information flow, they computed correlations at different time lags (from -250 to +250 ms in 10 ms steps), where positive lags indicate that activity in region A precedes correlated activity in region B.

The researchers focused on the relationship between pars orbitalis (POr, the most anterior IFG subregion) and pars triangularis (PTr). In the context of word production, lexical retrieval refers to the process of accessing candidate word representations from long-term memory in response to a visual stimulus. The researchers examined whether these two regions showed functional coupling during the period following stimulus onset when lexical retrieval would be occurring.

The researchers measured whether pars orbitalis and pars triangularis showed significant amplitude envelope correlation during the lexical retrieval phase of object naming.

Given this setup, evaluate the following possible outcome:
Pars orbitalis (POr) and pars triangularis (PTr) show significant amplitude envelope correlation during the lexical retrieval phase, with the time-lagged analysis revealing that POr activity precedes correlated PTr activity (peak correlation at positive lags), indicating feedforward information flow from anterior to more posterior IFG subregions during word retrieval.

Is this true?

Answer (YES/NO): NO